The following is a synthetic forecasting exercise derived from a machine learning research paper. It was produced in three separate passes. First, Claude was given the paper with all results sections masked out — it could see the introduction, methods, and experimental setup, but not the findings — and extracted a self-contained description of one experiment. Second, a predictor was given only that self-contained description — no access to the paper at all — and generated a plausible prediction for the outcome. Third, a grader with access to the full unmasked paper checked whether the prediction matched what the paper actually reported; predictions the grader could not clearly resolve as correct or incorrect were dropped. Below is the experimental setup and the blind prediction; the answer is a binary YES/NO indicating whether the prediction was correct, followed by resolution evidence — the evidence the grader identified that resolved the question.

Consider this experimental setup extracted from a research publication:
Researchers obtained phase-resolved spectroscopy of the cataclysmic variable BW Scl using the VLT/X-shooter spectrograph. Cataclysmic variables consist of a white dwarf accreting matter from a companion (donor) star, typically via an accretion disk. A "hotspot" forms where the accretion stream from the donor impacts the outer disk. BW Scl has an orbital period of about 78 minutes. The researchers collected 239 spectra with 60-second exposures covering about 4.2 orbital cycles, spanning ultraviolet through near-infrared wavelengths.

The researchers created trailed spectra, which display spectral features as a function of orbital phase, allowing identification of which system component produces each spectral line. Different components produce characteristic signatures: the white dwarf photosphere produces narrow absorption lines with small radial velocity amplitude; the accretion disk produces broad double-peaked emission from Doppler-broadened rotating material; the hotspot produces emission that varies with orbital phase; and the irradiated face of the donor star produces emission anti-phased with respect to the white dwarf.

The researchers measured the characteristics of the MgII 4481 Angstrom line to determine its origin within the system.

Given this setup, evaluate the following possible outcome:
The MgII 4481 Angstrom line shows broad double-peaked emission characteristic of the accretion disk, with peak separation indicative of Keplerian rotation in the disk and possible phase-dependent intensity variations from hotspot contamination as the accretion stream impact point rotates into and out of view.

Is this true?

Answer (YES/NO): NO